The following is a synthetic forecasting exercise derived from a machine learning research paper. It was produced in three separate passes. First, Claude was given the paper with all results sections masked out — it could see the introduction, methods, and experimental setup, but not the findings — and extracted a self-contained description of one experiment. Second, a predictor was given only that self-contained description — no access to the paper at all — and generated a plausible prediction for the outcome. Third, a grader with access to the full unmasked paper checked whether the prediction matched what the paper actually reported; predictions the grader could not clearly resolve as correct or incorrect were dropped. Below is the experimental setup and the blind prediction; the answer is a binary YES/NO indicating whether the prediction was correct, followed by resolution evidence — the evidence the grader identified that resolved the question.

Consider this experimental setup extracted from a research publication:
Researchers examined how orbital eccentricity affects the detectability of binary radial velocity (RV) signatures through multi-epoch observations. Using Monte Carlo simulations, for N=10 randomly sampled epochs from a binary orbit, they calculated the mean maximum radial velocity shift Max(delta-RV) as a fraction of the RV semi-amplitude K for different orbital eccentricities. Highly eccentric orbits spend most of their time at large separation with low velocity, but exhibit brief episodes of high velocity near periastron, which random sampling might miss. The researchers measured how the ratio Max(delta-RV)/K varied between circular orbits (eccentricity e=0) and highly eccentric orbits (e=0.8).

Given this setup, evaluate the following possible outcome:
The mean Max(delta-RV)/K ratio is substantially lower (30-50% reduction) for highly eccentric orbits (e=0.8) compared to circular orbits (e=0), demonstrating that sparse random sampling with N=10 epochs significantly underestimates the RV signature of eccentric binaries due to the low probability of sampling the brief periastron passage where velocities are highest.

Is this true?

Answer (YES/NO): NO